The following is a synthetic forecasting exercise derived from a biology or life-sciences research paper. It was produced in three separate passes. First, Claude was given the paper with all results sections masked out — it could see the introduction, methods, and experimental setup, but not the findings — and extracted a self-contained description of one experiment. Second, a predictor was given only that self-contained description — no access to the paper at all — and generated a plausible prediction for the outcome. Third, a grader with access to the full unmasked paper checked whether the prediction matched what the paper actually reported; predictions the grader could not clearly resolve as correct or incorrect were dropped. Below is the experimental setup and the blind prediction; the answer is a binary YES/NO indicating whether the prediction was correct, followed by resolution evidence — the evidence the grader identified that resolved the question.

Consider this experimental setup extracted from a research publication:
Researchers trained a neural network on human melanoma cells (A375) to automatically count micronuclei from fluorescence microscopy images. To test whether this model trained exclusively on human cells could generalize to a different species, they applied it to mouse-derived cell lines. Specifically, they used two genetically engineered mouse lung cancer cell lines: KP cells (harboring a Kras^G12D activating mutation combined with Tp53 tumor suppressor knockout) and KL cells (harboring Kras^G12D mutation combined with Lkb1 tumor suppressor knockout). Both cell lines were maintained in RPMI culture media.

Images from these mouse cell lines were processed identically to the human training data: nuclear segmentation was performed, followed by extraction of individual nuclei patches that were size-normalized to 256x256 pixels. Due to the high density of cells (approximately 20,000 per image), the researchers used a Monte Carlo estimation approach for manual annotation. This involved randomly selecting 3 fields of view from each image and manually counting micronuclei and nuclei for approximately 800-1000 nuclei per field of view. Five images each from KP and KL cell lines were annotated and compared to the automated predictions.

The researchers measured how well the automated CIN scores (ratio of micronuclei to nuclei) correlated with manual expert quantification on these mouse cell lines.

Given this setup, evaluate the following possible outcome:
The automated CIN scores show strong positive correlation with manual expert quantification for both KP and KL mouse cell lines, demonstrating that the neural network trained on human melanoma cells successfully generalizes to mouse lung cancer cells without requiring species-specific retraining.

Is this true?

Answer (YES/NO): YES